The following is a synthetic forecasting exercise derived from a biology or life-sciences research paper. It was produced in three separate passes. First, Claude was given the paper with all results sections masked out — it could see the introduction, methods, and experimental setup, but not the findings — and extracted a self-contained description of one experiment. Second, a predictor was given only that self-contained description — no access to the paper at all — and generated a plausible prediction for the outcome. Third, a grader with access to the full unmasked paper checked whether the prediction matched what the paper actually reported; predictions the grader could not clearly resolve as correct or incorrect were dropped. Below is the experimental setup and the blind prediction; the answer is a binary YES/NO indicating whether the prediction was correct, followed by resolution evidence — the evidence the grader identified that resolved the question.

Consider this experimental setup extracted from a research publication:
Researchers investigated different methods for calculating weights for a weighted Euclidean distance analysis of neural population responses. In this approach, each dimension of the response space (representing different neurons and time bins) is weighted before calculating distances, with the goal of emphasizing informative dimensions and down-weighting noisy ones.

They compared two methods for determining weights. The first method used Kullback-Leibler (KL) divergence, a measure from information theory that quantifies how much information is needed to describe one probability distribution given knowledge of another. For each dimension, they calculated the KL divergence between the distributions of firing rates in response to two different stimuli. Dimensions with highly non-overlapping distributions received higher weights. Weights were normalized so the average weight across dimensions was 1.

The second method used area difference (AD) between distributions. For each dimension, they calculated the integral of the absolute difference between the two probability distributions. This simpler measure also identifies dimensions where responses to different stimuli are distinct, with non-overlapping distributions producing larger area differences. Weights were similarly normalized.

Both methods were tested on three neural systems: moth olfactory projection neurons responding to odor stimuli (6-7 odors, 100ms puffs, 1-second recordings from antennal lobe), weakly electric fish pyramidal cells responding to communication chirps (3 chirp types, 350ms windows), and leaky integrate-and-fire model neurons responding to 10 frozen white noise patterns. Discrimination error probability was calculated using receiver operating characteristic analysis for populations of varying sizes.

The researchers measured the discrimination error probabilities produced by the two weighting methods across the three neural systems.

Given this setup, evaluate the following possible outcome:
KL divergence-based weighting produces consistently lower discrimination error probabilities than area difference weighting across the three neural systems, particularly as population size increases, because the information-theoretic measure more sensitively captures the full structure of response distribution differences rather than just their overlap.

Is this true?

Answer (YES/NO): NO